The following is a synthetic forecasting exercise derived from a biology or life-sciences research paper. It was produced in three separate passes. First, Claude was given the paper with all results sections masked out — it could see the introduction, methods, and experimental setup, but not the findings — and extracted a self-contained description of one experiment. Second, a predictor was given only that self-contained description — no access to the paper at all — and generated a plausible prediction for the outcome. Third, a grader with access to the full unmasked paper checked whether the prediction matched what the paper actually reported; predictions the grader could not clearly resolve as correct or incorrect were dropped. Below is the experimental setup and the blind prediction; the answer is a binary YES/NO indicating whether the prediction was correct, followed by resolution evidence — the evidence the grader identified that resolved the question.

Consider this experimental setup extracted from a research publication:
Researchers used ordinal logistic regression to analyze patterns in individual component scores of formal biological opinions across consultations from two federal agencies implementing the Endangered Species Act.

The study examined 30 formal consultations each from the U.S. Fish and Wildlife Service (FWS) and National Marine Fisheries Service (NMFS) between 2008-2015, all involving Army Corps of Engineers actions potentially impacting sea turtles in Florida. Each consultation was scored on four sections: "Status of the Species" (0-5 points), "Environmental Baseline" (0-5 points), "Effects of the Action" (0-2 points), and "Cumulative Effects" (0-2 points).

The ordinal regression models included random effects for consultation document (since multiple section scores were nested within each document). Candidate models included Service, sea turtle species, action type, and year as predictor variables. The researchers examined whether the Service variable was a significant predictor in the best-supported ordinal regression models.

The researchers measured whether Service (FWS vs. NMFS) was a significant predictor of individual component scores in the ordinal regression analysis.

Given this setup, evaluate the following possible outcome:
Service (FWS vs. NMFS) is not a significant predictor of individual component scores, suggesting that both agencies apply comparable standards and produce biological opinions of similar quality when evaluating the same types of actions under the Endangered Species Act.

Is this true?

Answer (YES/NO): NO